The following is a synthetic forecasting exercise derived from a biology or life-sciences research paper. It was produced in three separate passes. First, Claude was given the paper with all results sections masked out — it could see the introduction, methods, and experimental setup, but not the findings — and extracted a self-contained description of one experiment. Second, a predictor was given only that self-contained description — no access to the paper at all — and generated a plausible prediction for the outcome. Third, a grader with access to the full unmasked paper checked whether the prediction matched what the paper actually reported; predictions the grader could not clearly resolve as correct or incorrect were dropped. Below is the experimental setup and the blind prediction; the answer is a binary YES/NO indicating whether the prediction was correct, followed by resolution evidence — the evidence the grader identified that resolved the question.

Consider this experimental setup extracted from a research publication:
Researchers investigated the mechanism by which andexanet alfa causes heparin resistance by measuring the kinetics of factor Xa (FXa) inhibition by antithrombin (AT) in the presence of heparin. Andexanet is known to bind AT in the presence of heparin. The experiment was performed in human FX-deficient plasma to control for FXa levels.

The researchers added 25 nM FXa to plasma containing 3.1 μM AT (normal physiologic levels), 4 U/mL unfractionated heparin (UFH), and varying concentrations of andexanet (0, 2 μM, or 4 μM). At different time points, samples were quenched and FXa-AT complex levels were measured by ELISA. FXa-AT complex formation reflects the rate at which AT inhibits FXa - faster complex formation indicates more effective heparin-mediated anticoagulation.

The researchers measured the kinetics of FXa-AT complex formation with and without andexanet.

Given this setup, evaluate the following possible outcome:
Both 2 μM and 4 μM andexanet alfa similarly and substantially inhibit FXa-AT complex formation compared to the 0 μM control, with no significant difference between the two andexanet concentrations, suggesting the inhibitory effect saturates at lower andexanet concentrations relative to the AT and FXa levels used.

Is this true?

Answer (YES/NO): NO